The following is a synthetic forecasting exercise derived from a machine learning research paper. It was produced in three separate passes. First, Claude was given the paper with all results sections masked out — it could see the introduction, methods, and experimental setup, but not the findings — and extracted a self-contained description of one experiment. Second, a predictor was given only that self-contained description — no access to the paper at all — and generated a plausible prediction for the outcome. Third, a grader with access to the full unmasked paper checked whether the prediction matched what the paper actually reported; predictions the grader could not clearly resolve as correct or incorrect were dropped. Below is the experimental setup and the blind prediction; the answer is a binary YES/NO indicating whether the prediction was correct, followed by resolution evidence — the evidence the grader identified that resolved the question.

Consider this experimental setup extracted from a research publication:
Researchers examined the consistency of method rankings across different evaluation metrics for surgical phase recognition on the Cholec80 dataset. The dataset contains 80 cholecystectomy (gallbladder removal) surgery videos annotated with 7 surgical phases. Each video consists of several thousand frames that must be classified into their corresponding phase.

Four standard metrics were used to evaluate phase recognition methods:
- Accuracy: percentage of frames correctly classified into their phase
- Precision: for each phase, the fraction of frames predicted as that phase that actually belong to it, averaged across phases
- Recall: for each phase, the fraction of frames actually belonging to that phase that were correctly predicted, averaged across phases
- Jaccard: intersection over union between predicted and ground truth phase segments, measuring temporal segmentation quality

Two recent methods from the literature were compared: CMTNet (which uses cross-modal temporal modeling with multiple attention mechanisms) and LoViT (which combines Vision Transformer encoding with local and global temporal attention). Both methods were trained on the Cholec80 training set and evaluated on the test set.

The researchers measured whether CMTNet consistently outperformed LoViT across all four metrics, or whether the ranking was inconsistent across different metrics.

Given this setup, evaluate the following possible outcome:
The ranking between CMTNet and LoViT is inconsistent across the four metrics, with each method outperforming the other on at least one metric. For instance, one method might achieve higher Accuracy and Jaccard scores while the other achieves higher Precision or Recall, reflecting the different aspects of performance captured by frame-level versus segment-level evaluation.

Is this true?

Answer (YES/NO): NO